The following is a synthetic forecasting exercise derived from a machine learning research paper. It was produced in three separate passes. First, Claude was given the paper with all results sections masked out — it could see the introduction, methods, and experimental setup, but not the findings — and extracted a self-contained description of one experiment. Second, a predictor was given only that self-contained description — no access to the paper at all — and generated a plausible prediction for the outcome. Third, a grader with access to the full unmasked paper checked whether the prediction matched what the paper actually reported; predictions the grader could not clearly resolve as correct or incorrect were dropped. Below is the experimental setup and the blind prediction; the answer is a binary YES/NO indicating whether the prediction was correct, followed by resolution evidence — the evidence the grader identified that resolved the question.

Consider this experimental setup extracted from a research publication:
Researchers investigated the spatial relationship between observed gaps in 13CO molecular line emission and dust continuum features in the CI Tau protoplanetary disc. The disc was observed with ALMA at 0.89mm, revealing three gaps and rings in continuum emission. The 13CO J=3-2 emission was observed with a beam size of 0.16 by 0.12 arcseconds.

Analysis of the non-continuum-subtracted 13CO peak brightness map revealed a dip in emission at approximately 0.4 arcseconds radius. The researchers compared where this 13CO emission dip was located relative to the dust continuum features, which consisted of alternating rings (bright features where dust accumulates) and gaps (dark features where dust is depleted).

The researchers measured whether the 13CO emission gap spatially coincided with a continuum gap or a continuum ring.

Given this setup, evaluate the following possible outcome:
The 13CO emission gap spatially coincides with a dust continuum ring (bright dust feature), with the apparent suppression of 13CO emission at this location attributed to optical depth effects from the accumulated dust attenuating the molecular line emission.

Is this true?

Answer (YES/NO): NO